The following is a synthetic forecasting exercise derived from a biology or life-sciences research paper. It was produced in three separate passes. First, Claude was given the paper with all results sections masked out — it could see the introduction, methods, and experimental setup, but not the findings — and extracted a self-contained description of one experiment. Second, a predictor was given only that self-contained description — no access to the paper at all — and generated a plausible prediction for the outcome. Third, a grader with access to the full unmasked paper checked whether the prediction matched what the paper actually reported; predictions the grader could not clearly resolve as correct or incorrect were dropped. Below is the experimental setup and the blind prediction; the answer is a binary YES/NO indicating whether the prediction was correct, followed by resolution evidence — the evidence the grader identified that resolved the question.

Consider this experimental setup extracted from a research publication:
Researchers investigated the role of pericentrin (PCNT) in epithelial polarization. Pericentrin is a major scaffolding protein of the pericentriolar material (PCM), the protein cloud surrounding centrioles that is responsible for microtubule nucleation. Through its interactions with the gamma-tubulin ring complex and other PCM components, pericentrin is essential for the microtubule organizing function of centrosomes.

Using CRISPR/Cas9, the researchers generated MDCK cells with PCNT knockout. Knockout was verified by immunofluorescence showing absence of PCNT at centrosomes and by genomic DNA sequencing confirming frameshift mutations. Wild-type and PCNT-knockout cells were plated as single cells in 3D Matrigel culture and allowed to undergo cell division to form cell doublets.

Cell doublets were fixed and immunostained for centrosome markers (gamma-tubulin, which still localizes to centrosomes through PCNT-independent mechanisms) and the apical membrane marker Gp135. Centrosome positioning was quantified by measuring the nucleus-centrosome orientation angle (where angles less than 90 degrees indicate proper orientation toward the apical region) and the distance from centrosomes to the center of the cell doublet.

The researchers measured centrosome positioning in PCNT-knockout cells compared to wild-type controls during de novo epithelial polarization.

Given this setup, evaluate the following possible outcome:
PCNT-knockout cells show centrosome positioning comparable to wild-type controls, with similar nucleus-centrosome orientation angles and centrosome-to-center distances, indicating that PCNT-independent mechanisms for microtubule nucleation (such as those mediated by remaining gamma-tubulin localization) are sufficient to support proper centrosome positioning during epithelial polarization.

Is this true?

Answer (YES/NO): YES